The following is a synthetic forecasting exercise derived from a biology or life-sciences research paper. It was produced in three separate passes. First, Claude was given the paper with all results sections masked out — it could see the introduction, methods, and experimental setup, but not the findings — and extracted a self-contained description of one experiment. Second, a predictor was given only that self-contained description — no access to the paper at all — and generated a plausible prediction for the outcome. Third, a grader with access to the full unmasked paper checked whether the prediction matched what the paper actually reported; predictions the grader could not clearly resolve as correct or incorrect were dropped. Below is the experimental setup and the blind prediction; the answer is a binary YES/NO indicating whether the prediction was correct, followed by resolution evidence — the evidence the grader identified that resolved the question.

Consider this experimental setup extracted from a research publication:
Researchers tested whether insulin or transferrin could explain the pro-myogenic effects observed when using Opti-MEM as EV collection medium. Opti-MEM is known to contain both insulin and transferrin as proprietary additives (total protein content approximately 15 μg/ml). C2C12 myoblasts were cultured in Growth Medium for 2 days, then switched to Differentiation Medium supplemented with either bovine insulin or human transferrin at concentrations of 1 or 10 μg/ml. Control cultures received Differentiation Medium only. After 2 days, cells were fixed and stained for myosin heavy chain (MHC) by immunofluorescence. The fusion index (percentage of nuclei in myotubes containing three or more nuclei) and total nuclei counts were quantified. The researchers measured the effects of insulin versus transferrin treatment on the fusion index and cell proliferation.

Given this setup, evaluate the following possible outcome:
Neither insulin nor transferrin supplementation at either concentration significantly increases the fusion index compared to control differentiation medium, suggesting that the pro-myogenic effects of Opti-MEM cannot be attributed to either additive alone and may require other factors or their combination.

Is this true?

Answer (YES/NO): NO